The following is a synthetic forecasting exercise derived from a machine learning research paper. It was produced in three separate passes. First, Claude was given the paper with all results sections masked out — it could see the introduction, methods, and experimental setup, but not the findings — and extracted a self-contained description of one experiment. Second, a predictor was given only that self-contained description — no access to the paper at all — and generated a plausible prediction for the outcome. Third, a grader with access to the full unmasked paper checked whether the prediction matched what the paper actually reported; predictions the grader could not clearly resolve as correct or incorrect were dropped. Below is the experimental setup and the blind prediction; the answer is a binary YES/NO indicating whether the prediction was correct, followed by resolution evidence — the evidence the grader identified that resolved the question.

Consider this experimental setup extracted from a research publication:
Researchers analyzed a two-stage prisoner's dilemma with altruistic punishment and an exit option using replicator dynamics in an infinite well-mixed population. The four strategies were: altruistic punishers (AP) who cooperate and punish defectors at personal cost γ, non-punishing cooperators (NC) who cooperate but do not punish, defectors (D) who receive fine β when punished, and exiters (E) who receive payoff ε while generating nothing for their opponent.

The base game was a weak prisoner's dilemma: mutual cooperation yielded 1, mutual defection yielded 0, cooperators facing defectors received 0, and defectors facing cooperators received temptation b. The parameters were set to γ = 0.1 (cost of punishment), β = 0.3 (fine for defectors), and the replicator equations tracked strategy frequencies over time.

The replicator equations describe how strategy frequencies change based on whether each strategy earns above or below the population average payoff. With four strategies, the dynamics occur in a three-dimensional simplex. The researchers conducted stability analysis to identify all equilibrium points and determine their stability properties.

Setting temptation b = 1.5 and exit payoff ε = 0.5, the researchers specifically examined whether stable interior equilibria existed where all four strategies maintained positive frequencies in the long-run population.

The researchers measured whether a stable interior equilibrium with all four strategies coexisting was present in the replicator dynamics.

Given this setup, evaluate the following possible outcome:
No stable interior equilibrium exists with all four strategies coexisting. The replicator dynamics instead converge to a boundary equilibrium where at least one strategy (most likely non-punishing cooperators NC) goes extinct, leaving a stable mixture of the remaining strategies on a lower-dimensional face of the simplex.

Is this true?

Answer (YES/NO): NO